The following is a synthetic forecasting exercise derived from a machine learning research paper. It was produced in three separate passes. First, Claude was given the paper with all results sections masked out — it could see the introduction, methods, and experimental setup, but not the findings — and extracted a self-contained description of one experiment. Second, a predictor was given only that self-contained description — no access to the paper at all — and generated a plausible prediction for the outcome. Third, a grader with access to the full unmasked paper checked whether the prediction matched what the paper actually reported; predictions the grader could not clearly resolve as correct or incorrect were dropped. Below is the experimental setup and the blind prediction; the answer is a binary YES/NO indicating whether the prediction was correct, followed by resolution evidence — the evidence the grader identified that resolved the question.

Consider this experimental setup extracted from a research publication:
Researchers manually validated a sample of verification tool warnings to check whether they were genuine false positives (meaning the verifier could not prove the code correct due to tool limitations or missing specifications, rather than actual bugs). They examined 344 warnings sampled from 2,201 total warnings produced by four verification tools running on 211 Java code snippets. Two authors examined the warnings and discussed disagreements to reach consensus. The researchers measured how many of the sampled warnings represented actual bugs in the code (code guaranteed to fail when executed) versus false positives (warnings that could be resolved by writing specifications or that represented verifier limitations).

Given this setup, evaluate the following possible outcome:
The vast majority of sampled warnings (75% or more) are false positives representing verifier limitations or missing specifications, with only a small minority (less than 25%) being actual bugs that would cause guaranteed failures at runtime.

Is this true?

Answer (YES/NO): YES